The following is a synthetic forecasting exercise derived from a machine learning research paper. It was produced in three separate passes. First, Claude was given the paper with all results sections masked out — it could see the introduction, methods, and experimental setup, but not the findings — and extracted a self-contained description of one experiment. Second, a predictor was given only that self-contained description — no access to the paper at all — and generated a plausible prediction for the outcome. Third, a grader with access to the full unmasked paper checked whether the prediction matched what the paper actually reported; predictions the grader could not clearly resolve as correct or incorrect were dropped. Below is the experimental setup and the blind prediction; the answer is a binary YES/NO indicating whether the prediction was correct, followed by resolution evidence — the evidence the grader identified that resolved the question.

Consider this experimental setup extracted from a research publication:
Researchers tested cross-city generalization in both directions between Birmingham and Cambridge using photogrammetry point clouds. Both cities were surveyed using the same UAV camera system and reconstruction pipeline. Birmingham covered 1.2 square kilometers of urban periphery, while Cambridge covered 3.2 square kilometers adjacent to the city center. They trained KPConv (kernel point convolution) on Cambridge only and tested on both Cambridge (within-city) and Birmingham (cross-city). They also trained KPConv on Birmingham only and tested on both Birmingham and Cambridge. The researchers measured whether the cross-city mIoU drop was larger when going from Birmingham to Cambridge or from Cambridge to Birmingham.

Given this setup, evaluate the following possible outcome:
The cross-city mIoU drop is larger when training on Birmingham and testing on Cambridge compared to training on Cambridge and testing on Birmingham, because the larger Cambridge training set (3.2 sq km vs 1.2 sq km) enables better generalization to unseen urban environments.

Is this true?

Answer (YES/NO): YES